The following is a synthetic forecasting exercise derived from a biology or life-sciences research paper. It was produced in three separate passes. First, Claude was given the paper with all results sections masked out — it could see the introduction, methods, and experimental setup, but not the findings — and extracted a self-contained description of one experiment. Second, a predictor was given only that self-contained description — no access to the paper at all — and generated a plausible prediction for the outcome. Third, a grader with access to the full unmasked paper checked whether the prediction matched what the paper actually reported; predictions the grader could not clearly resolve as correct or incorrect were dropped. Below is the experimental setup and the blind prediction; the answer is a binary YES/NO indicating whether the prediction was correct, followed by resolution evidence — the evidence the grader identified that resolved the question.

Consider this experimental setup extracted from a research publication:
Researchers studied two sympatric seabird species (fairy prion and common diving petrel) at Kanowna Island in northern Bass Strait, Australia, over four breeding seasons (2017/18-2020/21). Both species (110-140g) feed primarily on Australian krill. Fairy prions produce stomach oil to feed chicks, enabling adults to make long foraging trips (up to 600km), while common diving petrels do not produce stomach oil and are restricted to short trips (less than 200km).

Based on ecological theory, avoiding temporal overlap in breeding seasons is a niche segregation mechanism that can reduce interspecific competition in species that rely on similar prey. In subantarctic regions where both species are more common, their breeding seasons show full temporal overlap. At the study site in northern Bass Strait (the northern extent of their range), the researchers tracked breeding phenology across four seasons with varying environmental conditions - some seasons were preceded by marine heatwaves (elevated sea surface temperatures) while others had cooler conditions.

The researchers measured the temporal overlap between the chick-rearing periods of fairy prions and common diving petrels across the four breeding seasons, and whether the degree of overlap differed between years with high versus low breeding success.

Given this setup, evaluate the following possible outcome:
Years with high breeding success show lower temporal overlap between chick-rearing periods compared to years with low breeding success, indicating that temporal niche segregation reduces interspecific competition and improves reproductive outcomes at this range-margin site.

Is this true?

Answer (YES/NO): YES